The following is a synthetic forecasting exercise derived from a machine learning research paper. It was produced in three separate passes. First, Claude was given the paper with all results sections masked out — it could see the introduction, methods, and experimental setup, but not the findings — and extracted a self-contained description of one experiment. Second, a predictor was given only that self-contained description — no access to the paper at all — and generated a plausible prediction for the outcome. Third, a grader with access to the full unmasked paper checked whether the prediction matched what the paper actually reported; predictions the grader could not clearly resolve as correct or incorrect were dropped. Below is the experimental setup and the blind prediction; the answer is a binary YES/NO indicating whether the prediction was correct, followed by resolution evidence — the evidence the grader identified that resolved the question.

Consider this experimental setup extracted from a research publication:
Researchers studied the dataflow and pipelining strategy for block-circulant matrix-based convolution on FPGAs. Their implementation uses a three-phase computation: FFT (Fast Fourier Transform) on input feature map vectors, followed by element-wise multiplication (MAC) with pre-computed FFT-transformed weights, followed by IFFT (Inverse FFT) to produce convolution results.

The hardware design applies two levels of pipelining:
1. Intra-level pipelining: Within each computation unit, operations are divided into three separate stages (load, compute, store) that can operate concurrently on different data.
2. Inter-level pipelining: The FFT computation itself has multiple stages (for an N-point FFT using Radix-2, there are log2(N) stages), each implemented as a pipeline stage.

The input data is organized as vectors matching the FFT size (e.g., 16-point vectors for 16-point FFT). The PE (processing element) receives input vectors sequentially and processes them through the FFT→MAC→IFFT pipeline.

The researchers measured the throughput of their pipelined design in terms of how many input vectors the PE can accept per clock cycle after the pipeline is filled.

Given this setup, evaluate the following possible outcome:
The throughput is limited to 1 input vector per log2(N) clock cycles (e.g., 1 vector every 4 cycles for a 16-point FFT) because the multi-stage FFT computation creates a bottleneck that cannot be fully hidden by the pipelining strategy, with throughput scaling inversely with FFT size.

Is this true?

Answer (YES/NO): NO